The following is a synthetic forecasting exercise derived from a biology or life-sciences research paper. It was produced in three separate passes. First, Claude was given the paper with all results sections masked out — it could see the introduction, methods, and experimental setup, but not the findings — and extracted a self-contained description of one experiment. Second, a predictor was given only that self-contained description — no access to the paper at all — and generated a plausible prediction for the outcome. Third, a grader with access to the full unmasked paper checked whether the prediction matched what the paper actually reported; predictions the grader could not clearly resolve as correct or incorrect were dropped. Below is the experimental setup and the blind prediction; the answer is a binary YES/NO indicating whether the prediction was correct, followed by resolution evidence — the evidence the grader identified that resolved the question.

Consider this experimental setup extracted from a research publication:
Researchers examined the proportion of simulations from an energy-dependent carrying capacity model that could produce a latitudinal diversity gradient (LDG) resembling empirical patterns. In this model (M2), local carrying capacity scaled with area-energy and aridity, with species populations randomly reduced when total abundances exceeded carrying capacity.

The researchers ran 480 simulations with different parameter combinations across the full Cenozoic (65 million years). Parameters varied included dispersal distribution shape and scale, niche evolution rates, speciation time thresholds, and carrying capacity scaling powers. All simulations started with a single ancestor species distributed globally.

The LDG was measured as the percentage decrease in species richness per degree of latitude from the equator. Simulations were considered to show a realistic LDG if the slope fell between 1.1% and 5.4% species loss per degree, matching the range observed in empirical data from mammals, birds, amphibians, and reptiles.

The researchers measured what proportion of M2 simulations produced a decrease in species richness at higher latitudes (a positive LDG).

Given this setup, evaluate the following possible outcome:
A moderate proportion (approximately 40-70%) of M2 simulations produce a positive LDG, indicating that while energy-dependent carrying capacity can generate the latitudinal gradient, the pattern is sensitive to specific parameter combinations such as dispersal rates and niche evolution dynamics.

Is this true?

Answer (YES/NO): YES